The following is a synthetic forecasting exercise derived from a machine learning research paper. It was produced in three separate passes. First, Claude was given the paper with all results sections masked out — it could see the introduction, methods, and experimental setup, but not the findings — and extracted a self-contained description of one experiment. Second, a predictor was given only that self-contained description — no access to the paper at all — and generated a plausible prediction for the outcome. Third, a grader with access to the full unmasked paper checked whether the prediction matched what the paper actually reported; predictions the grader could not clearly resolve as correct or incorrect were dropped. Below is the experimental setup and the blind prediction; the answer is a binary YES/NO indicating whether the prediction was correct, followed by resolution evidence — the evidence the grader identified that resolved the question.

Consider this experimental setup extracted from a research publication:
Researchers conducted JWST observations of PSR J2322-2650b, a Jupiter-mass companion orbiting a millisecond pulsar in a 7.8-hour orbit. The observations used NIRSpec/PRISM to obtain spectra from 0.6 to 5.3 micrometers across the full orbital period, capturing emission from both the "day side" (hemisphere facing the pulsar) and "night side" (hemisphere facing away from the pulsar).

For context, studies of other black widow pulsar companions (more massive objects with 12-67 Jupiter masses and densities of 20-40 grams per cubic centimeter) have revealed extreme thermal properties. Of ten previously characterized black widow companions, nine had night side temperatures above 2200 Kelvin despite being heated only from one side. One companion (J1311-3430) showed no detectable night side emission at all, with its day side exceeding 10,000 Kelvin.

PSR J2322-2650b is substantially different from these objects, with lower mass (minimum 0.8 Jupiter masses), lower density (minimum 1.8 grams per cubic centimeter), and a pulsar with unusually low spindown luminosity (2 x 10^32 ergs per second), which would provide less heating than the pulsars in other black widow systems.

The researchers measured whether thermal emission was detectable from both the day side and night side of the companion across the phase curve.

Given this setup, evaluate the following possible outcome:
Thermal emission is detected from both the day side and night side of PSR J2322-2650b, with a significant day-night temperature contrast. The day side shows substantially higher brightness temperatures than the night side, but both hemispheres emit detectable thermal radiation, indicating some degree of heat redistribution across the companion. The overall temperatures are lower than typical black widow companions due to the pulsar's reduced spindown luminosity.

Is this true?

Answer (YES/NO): YES